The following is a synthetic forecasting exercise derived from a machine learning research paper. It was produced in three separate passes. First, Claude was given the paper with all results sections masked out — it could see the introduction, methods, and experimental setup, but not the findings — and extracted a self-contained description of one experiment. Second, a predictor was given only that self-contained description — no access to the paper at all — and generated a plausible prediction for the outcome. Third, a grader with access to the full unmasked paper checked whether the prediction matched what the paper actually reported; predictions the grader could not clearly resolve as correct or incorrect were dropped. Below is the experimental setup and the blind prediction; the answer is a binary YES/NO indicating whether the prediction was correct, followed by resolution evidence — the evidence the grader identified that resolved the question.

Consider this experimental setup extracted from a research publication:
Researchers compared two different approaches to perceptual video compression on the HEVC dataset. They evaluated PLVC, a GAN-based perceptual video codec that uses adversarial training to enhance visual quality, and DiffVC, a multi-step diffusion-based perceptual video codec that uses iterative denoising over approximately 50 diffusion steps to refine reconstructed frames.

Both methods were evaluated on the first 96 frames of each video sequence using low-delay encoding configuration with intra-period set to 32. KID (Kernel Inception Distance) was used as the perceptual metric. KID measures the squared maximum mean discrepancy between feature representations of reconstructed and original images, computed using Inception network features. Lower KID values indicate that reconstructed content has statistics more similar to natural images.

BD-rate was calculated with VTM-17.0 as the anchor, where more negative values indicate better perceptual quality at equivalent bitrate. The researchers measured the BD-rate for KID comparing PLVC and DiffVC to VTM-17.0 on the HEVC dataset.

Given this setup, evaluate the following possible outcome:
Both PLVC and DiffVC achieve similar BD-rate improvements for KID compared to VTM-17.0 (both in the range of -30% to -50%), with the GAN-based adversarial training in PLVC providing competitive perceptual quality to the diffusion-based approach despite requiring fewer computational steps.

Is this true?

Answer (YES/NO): NO